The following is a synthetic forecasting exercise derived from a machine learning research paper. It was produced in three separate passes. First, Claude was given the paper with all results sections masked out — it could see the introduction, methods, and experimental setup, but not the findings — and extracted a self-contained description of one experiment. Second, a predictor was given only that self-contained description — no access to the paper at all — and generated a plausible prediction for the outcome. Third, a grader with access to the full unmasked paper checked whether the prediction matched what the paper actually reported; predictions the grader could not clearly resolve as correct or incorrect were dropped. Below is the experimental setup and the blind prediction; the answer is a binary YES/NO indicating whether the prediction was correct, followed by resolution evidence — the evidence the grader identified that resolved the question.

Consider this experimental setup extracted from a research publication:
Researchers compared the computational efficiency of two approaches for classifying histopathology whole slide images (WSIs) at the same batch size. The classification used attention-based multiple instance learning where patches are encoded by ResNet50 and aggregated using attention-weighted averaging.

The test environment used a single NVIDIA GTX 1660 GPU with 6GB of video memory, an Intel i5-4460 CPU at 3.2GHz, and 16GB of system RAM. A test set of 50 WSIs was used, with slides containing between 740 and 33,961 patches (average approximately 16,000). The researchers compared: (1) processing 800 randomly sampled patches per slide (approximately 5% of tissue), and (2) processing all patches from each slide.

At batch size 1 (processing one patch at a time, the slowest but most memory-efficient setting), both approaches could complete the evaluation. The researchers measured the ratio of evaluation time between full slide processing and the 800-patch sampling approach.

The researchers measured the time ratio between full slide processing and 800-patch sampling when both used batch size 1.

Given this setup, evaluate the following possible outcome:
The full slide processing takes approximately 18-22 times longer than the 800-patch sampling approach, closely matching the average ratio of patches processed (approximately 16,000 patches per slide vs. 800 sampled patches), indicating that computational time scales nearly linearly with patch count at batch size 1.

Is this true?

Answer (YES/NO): NO